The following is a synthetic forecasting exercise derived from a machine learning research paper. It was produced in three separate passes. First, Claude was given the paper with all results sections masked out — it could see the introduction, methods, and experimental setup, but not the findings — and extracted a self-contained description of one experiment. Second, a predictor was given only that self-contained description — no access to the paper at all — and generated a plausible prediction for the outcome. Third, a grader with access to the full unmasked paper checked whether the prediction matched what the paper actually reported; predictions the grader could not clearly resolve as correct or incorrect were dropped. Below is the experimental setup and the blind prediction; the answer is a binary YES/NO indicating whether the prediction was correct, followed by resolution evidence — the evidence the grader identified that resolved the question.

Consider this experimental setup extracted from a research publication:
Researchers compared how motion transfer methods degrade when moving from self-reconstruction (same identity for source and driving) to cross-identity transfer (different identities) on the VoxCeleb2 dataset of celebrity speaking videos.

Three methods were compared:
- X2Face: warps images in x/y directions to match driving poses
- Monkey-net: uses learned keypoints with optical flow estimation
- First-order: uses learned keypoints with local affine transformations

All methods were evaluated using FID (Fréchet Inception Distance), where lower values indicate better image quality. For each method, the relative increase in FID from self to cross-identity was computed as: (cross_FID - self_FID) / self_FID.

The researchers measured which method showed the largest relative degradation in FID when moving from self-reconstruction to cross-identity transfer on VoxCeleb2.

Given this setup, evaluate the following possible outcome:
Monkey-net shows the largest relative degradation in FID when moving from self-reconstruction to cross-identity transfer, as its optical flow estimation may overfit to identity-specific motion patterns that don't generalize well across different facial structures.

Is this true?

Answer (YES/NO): NO